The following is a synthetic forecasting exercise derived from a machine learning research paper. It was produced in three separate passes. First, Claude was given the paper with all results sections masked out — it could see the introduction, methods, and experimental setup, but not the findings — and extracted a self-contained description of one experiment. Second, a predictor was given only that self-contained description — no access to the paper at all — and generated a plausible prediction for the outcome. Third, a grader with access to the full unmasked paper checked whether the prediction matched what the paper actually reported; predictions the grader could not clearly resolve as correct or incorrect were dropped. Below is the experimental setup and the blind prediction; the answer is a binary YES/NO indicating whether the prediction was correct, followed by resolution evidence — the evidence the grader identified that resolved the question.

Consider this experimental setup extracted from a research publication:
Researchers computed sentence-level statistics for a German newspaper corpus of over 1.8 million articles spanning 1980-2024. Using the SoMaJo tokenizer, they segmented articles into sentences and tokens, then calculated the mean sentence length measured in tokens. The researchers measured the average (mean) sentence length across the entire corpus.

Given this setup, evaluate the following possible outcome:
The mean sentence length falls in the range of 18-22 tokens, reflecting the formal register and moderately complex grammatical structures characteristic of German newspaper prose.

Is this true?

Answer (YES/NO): YES